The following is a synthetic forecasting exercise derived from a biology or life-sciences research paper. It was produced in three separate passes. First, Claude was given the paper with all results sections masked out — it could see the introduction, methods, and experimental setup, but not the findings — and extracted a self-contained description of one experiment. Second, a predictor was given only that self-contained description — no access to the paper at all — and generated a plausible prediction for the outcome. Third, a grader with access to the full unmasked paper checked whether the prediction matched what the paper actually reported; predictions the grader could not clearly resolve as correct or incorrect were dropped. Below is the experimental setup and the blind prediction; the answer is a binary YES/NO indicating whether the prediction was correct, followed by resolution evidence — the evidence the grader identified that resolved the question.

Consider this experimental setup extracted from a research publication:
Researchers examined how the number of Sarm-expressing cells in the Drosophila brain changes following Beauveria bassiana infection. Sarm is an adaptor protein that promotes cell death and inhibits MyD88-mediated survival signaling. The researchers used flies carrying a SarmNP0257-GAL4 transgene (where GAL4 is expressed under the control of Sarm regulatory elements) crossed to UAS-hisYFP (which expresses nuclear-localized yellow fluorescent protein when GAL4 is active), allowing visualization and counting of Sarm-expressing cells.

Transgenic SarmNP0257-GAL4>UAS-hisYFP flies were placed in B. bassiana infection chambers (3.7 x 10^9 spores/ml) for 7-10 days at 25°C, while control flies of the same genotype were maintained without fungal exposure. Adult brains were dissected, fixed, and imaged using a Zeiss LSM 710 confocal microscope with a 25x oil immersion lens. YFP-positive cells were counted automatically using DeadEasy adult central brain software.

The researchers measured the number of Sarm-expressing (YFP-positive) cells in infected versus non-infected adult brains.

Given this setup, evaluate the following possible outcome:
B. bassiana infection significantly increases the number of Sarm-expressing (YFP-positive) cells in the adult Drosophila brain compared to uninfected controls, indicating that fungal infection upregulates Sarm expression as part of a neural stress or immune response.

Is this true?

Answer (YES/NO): NO